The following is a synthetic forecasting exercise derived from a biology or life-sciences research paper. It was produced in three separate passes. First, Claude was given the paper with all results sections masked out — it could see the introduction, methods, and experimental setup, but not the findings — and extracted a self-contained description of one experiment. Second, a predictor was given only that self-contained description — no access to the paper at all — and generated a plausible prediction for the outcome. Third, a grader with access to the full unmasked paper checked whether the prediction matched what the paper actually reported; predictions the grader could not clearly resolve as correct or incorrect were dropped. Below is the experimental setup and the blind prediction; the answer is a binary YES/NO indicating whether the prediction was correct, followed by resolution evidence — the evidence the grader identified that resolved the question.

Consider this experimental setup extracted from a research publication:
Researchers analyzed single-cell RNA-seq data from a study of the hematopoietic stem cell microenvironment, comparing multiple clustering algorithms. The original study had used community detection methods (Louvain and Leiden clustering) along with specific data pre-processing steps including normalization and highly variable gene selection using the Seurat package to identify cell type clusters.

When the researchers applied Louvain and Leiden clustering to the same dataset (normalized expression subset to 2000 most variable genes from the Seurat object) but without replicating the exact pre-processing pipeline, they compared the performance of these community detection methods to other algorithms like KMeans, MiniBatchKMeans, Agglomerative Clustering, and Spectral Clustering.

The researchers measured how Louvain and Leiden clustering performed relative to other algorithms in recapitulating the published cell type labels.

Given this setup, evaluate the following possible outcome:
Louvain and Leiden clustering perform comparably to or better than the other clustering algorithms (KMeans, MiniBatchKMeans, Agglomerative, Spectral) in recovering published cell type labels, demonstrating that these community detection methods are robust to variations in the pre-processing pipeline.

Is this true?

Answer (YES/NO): NO